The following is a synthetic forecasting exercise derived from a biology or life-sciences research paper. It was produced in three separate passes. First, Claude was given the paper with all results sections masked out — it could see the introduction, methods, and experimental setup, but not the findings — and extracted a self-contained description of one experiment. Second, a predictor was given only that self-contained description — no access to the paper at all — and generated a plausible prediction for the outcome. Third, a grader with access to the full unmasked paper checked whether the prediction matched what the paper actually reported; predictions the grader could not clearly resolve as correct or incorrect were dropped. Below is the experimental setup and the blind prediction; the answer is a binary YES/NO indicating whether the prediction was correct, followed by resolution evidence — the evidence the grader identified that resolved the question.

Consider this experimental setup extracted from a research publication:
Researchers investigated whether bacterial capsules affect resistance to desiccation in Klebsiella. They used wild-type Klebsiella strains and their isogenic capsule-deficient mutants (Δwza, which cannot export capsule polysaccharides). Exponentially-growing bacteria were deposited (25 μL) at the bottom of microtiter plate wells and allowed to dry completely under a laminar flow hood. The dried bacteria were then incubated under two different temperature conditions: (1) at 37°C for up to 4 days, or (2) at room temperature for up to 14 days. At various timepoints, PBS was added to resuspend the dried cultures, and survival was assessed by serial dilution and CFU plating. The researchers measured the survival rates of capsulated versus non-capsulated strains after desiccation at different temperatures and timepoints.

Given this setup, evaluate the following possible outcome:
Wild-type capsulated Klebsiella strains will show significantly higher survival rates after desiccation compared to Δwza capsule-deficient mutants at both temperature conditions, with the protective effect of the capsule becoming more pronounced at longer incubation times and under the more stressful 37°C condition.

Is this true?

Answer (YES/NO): NO